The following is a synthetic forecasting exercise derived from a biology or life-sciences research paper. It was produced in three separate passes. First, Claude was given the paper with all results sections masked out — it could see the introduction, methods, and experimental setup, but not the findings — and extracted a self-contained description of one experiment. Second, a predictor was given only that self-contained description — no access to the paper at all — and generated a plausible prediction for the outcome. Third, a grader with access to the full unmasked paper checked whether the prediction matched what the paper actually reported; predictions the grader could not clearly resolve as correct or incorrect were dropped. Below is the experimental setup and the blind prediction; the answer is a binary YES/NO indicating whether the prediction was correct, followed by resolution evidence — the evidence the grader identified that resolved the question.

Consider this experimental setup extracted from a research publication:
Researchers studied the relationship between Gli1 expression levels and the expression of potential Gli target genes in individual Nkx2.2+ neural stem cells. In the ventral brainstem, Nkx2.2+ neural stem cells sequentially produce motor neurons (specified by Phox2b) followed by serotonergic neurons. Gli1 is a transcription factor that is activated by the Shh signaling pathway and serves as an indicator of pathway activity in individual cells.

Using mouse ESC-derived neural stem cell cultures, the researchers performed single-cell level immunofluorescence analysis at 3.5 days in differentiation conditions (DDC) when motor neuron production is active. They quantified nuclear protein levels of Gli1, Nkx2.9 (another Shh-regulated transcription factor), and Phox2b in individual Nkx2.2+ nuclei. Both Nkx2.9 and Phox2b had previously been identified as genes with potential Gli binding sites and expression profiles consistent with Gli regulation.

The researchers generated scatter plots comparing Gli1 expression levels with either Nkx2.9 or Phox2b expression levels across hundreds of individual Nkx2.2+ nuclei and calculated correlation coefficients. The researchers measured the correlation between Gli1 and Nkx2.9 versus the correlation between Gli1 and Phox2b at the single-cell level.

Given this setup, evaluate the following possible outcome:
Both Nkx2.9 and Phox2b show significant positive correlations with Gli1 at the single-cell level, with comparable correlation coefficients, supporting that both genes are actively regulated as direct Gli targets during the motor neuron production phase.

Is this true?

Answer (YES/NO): NO